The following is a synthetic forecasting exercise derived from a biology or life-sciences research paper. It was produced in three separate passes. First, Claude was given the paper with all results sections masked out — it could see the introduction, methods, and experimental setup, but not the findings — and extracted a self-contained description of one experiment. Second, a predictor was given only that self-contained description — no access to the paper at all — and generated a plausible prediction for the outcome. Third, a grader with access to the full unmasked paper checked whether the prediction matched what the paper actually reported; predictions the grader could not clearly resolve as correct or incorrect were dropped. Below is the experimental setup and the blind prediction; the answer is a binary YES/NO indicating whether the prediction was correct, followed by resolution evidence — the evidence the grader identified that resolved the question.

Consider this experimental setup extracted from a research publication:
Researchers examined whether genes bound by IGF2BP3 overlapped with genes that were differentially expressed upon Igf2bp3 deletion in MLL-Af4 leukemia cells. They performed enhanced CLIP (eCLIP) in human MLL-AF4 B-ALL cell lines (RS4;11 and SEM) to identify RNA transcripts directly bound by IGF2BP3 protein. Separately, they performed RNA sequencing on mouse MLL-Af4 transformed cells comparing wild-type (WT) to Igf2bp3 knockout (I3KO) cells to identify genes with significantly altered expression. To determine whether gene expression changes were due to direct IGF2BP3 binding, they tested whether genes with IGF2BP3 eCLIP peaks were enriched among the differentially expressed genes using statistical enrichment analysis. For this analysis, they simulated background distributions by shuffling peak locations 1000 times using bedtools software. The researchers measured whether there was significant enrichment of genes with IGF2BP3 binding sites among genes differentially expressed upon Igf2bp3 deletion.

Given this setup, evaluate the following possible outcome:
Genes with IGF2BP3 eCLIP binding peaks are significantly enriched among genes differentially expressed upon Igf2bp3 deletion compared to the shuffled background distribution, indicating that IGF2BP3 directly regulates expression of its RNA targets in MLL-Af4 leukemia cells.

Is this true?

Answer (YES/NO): YES